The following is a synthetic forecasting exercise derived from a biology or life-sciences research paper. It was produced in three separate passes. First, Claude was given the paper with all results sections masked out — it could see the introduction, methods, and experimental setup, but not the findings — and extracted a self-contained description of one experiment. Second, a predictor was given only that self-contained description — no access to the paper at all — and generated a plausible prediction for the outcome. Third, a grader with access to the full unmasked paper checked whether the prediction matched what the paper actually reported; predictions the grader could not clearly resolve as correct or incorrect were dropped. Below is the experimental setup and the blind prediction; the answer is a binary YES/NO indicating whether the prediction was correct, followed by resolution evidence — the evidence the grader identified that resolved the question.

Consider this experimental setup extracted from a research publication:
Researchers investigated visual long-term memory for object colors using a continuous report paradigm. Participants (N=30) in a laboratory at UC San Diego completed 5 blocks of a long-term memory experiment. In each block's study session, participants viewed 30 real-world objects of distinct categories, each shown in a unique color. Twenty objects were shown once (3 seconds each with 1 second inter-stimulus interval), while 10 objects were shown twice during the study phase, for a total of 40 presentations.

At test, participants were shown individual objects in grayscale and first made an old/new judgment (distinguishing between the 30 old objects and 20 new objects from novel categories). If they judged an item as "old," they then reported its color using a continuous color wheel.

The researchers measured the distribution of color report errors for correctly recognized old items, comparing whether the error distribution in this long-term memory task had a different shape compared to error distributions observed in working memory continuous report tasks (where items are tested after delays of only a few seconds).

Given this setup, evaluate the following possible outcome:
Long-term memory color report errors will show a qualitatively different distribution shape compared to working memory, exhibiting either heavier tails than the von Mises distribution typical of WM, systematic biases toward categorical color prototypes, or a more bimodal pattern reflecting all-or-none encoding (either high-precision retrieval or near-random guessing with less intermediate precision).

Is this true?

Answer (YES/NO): NO